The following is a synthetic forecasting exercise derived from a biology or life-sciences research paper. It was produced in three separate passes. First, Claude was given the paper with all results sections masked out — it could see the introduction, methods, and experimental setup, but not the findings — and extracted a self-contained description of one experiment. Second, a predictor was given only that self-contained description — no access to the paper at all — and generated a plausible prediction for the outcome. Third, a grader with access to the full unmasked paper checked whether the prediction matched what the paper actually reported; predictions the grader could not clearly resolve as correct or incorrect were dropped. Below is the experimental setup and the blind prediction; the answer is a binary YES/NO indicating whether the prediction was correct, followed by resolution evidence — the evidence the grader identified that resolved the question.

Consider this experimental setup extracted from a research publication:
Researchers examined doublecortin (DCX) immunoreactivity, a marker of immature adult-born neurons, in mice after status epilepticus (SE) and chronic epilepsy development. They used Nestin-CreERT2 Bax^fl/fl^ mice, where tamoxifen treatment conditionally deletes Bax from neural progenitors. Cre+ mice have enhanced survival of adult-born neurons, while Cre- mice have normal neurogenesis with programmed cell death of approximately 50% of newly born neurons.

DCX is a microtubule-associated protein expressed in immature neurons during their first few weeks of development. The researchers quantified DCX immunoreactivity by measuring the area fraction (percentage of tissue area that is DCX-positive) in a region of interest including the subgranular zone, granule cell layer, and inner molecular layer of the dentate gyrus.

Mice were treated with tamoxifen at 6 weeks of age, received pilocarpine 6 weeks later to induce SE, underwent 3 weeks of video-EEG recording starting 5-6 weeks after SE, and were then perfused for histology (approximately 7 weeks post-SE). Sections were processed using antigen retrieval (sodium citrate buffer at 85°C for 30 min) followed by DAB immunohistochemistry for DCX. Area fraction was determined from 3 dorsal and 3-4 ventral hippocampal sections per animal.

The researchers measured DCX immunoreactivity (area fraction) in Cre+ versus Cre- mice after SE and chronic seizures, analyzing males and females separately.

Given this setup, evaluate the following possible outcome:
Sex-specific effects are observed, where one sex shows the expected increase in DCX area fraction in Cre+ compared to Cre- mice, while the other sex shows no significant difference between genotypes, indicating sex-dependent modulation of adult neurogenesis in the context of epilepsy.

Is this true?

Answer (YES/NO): YES